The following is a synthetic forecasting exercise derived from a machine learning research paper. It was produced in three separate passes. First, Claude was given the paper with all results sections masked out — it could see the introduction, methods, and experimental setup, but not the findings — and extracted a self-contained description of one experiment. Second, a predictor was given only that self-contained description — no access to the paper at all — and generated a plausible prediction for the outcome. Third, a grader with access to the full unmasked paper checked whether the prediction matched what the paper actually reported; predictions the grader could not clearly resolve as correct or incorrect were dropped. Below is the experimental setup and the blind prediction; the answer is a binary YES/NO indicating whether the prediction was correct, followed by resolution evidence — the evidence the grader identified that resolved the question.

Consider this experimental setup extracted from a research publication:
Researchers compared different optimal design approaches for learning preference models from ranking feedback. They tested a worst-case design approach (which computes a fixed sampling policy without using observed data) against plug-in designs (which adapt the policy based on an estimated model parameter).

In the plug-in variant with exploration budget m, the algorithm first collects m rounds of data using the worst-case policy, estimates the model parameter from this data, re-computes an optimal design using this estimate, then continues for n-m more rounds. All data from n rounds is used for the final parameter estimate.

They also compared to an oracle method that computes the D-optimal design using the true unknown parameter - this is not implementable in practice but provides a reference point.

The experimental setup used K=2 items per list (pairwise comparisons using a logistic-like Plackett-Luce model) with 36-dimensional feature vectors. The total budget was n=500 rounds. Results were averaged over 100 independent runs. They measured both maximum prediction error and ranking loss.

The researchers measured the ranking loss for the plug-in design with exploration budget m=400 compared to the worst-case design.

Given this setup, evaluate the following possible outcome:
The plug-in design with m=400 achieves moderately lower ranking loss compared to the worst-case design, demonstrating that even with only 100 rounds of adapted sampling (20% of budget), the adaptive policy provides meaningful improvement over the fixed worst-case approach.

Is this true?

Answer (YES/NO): NO